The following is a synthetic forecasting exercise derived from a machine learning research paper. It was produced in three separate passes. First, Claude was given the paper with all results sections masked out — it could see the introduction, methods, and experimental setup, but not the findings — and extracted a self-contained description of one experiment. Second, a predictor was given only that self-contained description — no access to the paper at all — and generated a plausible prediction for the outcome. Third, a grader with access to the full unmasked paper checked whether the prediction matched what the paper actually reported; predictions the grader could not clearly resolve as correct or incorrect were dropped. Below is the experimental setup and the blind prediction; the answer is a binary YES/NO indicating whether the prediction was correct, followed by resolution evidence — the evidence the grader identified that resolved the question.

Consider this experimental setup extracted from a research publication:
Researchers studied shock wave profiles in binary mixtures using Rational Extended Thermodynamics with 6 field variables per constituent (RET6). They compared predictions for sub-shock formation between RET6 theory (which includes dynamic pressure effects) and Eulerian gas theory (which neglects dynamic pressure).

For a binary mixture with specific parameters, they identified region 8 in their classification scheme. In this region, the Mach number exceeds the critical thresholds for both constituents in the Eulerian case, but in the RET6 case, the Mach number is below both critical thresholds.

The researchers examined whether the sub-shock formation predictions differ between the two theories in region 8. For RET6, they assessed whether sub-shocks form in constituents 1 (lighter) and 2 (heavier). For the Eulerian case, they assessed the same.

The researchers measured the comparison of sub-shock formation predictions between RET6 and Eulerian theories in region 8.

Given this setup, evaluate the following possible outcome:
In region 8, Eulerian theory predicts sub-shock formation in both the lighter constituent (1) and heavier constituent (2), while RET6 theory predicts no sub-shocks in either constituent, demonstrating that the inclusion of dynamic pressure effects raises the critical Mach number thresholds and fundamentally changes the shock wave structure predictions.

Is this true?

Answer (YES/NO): YES